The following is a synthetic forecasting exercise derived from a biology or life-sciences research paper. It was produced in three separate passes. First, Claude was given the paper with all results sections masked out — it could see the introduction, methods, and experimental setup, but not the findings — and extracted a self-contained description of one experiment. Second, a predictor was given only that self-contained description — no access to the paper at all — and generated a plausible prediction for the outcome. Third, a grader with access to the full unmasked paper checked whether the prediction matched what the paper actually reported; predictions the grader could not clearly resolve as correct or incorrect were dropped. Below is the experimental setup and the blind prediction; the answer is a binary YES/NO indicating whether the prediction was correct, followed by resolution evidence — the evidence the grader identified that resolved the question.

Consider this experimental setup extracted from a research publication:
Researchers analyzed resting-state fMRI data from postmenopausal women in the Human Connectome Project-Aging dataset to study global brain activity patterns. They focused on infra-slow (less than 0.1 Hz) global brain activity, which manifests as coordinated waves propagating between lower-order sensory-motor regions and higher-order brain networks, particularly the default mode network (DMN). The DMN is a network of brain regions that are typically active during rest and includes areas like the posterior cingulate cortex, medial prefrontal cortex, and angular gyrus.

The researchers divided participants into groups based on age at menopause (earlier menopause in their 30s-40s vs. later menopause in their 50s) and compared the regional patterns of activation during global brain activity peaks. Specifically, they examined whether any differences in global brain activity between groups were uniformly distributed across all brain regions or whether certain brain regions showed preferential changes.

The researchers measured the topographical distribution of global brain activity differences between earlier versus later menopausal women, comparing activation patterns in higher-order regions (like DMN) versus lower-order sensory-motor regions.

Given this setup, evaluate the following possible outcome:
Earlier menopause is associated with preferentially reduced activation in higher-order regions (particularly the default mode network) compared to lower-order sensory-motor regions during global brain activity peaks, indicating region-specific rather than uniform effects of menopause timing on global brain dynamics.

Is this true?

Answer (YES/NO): YES